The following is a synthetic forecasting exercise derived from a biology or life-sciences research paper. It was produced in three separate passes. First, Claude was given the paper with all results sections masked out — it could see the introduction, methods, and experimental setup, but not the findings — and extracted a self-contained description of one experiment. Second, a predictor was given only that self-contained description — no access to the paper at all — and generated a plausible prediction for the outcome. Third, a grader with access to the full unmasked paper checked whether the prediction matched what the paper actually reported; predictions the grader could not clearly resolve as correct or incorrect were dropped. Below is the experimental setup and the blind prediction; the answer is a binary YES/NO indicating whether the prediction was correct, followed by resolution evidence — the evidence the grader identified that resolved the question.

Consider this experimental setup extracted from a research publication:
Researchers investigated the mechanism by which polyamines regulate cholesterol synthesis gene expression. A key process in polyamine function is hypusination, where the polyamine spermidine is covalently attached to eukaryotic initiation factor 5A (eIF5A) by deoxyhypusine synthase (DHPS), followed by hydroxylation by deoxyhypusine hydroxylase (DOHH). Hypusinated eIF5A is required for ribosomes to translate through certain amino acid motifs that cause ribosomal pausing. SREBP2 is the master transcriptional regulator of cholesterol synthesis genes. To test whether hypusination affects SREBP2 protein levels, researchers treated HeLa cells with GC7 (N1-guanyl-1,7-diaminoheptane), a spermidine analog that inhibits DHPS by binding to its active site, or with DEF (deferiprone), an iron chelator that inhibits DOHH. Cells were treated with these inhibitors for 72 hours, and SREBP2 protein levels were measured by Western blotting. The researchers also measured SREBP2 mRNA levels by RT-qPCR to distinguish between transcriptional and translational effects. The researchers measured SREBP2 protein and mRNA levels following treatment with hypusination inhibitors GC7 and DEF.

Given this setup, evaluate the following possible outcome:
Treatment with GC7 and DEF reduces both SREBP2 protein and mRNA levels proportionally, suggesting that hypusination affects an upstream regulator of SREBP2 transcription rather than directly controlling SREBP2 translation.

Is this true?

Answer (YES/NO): NO